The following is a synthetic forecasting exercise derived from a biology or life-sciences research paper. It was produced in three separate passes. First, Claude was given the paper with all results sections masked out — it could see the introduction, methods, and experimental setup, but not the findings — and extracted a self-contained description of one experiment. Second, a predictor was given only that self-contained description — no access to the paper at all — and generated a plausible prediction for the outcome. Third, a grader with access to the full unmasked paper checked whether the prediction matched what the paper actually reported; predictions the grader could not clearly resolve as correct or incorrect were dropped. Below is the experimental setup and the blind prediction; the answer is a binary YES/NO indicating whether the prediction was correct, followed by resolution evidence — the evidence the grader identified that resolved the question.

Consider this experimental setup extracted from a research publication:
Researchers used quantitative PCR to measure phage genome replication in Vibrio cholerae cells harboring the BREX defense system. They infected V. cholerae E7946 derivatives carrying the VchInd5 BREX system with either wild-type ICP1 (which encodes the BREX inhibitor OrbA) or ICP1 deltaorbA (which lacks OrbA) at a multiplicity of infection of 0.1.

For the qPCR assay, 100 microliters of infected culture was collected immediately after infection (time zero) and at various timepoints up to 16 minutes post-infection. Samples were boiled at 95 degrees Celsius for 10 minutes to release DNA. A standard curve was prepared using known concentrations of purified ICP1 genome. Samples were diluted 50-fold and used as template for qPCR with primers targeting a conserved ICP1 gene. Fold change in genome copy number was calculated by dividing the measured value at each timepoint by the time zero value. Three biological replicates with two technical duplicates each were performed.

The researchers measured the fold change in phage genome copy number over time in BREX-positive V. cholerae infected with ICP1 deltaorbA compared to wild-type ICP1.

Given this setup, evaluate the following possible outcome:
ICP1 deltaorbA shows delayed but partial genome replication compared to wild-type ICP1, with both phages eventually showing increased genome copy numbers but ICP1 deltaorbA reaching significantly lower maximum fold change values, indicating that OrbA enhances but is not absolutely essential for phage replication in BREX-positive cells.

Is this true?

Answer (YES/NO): NO